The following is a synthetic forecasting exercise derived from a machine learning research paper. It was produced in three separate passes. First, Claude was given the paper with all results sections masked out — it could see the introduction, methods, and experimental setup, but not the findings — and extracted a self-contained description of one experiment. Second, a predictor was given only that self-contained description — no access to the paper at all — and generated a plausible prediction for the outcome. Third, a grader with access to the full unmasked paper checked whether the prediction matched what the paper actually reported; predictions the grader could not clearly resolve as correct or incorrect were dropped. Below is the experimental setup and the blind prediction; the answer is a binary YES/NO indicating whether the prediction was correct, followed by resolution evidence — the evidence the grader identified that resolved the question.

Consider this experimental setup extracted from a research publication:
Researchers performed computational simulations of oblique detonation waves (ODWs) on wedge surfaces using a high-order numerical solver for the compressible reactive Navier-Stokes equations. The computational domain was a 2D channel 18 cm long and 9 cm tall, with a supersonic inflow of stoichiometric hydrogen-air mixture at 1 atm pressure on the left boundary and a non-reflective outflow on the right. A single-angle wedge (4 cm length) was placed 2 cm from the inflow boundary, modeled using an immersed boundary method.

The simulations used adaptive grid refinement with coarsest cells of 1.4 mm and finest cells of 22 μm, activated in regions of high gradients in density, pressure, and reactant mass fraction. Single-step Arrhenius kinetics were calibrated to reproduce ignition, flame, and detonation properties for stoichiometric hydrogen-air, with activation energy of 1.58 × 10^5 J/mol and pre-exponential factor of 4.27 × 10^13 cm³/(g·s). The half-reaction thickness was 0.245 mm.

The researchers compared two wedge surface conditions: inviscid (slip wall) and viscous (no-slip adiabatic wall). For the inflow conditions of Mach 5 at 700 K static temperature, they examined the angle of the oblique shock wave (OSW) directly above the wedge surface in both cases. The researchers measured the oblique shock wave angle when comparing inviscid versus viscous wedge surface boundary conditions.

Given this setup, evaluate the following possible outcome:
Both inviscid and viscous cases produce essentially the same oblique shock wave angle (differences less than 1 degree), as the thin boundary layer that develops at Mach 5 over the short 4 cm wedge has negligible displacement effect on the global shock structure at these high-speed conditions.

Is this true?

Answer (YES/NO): NO